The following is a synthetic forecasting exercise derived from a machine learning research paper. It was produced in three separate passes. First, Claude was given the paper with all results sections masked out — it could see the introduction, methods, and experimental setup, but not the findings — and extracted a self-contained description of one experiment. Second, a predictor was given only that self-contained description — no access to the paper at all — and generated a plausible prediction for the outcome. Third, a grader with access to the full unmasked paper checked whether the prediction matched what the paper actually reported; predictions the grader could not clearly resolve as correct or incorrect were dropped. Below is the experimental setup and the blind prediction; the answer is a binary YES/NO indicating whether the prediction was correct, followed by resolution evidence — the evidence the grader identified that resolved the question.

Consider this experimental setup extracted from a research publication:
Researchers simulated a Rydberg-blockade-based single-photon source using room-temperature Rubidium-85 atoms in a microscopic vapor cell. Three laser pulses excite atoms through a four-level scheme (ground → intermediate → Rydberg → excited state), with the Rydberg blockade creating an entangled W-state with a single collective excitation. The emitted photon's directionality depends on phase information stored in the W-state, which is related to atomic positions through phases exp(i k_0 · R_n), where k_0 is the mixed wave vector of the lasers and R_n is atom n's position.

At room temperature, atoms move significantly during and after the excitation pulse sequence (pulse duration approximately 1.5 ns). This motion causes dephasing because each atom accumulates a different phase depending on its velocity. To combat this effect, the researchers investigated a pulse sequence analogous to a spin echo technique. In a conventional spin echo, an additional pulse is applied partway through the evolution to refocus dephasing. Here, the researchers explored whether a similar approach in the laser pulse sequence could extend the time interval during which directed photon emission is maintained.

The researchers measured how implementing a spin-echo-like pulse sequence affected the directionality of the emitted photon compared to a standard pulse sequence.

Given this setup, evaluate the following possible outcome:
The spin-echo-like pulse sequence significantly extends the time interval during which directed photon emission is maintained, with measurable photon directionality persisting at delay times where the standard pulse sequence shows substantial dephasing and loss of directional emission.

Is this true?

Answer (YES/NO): YES